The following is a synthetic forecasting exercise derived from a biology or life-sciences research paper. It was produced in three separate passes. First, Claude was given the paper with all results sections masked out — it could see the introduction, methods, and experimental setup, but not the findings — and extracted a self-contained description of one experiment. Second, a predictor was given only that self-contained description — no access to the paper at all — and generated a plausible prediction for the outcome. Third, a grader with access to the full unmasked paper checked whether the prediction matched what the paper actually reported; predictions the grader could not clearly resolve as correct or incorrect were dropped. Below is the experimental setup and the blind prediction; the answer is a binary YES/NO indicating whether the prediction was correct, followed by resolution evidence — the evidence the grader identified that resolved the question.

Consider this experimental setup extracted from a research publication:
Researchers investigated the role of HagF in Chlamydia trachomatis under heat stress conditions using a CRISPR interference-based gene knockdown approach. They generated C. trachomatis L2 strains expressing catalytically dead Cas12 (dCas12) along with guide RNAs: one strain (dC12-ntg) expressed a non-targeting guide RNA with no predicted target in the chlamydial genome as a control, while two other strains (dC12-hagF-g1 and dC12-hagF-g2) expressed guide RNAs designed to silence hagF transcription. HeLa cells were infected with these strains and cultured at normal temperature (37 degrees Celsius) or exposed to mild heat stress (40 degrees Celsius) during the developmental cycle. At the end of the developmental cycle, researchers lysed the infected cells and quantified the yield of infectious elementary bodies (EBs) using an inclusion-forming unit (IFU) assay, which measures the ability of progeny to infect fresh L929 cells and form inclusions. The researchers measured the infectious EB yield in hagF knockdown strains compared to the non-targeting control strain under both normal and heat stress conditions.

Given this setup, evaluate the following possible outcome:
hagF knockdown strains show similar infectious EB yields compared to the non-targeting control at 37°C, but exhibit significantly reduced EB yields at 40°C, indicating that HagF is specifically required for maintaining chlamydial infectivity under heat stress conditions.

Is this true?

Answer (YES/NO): YES